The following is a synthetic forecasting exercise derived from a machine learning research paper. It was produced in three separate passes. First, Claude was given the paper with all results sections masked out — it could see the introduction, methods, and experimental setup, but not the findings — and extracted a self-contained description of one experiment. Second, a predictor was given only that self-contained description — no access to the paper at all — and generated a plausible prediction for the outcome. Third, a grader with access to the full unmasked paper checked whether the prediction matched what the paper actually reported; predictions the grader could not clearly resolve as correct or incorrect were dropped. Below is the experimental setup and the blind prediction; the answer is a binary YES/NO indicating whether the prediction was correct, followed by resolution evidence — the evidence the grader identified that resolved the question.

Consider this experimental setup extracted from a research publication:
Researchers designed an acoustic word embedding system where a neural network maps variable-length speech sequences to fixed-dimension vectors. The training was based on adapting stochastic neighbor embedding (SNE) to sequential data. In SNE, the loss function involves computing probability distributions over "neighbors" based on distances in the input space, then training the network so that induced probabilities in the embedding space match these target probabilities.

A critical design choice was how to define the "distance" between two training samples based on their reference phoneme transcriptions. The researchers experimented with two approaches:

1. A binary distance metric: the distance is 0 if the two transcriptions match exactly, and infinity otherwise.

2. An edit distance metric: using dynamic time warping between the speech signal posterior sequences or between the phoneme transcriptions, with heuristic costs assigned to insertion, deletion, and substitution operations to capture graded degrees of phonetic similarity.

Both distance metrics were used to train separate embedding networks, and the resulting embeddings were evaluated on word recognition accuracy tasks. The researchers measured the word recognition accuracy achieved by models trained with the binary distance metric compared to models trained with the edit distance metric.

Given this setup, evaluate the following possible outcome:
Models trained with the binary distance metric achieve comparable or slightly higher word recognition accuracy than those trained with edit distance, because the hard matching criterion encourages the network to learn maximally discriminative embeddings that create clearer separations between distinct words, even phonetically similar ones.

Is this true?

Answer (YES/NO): NO